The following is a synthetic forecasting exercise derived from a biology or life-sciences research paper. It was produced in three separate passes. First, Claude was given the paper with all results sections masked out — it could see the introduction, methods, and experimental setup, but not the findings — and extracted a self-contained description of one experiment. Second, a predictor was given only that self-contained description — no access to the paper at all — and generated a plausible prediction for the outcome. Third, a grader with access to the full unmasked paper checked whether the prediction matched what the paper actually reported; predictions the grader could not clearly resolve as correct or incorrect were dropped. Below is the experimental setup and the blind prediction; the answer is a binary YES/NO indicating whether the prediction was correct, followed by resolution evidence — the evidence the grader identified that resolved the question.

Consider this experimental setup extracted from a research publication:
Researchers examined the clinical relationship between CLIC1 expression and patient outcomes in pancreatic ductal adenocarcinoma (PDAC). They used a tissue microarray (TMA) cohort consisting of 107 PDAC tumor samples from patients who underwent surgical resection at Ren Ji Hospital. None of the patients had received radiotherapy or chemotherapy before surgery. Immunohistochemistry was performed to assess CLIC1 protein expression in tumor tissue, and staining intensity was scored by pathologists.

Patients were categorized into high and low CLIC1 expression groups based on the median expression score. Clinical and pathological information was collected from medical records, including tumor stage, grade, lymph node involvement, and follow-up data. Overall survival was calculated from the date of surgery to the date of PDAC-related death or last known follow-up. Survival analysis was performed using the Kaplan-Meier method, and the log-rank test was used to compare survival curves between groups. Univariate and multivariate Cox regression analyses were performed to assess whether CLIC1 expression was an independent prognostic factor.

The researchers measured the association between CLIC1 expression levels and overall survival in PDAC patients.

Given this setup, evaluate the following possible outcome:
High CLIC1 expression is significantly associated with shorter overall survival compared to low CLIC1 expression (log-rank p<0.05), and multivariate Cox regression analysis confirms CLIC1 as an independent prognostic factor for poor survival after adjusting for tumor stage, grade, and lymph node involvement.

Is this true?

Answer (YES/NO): YES